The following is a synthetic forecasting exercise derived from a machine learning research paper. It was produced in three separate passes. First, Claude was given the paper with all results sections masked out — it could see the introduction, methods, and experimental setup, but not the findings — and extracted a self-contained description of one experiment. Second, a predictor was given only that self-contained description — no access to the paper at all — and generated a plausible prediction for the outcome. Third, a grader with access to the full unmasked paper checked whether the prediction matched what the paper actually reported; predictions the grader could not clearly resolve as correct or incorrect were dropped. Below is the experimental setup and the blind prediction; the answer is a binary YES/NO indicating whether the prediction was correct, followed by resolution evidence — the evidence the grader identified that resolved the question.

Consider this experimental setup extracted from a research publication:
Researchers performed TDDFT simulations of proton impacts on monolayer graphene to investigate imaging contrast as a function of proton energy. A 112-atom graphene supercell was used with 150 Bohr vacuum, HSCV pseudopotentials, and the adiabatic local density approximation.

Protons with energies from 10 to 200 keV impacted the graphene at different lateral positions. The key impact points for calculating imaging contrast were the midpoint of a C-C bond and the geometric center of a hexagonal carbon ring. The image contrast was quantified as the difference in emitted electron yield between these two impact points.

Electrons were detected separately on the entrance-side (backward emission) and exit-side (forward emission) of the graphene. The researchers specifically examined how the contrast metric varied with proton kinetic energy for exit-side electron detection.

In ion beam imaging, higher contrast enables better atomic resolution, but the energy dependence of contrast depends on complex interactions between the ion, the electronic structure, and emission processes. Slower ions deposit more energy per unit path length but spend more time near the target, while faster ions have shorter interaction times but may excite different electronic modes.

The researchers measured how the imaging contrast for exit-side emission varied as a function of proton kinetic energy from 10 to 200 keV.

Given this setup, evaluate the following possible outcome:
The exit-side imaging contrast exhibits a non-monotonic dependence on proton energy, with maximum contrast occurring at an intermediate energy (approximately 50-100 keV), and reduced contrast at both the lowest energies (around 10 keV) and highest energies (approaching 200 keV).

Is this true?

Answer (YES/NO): YES